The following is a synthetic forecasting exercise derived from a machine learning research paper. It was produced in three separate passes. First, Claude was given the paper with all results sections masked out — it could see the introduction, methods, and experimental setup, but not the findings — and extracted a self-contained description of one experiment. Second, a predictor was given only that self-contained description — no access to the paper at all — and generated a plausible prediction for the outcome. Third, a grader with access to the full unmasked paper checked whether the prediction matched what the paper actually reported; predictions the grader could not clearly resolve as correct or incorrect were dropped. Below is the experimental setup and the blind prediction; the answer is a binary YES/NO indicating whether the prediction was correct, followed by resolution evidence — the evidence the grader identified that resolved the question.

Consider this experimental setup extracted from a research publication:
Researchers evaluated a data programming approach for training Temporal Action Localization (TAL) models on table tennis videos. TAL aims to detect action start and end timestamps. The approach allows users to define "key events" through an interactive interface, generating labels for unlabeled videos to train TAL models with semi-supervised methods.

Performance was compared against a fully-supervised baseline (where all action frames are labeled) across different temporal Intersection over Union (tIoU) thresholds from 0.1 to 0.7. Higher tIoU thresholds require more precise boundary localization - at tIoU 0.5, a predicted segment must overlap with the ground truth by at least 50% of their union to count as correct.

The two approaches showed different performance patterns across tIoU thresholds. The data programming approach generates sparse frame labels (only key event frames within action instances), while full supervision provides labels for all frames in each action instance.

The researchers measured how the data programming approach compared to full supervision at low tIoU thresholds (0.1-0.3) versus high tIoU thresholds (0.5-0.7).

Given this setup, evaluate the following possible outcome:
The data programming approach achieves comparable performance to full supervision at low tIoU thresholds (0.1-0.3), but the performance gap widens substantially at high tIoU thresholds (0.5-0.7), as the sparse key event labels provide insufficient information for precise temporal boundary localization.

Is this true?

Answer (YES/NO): NO